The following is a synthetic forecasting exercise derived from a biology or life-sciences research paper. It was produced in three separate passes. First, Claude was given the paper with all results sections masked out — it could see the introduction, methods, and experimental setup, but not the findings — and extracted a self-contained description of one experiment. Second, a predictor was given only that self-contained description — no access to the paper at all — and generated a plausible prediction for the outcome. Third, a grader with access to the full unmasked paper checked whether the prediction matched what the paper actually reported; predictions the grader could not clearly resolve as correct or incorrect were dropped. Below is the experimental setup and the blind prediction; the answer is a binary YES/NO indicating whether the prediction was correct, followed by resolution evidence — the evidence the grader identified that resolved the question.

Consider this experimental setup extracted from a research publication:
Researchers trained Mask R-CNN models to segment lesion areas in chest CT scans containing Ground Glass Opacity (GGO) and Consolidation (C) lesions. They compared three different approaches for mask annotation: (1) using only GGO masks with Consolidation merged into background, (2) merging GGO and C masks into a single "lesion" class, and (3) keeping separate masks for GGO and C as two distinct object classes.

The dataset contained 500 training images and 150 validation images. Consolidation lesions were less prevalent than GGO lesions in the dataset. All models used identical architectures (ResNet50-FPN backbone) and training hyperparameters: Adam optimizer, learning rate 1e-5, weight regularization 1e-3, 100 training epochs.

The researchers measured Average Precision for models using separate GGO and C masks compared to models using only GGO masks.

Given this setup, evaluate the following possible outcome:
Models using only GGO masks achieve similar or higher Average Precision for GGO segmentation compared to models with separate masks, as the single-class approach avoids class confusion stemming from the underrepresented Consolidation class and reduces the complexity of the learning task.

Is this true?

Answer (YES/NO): NO